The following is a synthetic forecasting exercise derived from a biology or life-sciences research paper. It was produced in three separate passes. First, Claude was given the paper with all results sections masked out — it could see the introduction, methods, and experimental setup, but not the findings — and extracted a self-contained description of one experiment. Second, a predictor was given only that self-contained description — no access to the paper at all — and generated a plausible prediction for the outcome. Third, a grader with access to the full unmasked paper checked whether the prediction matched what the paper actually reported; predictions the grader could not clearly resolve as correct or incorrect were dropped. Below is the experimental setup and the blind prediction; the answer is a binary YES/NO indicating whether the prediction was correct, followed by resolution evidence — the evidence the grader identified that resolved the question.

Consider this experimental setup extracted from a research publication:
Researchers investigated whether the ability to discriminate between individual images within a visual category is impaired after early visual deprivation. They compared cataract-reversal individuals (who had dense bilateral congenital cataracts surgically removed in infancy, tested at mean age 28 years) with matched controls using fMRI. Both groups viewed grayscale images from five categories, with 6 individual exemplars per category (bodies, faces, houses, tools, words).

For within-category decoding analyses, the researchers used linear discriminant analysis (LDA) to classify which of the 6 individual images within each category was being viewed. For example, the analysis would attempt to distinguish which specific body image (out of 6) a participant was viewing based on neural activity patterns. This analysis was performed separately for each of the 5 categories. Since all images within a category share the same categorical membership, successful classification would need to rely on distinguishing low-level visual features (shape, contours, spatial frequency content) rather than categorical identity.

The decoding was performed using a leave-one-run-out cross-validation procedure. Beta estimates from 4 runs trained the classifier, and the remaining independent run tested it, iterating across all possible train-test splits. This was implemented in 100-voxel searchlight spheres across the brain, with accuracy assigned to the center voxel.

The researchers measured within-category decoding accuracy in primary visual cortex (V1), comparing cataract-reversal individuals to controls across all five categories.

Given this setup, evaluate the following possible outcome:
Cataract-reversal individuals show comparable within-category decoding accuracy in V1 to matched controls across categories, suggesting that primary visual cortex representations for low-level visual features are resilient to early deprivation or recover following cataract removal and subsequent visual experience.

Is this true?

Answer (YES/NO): NO